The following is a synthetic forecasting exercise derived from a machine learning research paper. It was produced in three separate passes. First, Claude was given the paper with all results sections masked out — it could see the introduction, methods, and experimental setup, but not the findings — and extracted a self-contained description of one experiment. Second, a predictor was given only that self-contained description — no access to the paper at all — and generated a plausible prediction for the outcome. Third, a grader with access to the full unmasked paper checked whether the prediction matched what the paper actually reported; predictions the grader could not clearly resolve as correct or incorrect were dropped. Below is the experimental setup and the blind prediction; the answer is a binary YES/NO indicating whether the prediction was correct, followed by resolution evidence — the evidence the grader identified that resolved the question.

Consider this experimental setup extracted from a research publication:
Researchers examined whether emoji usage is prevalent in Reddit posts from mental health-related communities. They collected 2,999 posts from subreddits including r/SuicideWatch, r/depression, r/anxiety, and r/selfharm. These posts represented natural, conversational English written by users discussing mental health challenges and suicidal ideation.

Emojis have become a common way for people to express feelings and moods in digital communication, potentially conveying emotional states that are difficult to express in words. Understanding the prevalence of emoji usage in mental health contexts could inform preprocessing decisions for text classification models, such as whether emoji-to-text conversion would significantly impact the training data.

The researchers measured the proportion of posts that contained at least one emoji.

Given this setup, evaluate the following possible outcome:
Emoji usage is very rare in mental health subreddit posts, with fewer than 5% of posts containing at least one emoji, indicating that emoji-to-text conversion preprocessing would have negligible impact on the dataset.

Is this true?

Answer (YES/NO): YES